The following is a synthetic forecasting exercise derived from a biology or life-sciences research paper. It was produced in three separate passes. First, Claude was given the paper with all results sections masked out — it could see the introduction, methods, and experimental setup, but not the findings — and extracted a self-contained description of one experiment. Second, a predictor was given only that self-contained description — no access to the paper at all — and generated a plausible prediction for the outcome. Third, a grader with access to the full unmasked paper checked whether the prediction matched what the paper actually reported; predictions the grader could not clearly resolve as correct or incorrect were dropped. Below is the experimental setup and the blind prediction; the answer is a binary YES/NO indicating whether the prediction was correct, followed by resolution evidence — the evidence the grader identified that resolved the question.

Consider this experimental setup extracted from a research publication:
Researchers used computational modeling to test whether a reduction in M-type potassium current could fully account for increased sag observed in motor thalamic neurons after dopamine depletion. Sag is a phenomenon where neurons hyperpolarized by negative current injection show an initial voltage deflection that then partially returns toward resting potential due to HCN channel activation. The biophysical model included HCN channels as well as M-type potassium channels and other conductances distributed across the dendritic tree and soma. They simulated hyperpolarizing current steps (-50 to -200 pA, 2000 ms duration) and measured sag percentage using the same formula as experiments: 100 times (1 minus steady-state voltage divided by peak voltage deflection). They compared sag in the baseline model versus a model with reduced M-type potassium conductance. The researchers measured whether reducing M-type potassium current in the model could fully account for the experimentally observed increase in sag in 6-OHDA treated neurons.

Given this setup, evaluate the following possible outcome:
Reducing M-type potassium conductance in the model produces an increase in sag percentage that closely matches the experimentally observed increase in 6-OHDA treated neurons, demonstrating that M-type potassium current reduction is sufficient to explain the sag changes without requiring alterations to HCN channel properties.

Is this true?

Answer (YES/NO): NO